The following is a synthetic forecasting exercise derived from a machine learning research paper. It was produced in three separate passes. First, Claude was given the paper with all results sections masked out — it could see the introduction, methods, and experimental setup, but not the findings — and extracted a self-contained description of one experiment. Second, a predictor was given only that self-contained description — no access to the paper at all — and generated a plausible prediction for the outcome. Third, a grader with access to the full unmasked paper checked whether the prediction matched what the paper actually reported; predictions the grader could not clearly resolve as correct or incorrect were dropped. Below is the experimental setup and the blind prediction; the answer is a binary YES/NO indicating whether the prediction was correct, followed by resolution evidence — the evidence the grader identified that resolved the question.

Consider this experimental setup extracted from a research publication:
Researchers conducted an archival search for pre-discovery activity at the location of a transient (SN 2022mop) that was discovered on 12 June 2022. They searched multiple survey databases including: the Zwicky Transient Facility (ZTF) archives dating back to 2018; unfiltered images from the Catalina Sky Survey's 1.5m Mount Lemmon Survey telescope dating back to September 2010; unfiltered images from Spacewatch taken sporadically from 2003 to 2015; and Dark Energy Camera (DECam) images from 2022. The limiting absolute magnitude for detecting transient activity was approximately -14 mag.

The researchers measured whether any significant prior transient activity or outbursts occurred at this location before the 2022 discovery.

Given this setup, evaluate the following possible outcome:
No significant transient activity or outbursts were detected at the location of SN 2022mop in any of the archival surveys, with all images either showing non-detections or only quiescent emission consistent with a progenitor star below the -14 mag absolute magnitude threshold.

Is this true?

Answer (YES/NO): YES